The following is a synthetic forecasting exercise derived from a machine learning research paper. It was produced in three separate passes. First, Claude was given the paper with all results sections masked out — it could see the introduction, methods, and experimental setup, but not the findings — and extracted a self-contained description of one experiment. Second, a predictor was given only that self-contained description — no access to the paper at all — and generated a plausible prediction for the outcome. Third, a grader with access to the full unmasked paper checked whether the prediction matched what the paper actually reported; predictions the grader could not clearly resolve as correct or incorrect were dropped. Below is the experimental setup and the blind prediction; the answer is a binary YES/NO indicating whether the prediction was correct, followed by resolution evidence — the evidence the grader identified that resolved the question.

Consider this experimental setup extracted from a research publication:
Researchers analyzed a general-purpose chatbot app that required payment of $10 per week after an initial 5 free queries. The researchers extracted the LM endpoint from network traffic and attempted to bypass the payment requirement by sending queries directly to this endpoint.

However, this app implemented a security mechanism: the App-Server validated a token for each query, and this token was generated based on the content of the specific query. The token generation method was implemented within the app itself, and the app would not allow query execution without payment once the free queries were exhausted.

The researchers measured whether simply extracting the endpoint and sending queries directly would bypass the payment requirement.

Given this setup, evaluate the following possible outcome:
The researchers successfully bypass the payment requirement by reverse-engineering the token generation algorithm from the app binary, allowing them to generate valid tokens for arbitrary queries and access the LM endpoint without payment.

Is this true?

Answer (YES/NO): NO